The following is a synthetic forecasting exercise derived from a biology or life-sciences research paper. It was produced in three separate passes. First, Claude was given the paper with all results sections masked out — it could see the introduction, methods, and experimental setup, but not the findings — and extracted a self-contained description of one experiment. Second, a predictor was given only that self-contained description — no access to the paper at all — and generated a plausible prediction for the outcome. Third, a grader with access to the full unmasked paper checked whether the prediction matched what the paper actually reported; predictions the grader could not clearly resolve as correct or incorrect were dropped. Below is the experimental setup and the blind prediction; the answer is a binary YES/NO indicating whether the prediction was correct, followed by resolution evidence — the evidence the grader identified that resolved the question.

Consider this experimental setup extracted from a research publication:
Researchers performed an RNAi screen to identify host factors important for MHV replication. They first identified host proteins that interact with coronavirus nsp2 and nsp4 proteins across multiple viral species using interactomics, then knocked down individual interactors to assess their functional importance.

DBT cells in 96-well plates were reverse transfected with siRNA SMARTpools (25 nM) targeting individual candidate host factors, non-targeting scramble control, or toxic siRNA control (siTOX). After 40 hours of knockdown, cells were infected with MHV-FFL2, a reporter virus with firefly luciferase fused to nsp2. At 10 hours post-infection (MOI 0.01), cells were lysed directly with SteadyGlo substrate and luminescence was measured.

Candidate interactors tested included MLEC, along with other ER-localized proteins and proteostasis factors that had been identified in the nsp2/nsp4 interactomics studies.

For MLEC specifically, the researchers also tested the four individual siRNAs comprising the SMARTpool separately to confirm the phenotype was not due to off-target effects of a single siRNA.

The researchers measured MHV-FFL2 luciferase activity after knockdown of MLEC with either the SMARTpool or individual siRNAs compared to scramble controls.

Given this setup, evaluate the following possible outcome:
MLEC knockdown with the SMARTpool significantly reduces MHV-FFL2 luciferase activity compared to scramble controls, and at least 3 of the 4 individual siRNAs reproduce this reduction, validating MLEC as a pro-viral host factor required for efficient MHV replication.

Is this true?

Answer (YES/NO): NO